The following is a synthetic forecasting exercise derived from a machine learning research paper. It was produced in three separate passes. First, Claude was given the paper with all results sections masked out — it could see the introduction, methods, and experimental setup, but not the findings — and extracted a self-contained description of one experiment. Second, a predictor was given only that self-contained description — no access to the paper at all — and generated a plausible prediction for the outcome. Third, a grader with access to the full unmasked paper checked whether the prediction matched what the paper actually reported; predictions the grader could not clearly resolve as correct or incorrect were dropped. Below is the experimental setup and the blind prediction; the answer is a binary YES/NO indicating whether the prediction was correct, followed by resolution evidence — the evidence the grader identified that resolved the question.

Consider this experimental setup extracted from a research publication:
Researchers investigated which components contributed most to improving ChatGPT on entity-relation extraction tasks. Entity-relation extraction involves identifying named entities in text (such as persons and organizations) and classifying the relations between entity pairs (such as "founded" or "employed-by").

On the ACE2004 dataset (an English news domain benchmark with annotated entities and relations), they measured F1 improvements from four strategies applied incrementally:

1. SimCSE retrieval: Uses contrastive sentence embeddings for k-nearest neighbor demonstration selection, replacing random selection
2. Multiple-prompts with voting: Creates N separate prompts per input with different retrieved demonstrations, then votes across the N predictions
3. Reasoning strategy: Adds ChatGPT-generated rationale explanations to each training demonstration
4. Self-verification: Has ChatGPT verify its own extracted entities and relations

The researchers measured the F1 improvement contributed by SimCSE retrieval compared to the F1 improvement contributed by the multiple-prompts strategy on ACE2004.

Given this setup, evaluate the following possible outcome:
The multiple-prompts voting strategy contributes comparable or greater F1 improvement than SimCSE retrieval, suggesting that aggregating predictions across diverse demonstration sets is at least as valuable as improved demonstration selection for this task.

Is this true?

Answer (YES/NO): NO